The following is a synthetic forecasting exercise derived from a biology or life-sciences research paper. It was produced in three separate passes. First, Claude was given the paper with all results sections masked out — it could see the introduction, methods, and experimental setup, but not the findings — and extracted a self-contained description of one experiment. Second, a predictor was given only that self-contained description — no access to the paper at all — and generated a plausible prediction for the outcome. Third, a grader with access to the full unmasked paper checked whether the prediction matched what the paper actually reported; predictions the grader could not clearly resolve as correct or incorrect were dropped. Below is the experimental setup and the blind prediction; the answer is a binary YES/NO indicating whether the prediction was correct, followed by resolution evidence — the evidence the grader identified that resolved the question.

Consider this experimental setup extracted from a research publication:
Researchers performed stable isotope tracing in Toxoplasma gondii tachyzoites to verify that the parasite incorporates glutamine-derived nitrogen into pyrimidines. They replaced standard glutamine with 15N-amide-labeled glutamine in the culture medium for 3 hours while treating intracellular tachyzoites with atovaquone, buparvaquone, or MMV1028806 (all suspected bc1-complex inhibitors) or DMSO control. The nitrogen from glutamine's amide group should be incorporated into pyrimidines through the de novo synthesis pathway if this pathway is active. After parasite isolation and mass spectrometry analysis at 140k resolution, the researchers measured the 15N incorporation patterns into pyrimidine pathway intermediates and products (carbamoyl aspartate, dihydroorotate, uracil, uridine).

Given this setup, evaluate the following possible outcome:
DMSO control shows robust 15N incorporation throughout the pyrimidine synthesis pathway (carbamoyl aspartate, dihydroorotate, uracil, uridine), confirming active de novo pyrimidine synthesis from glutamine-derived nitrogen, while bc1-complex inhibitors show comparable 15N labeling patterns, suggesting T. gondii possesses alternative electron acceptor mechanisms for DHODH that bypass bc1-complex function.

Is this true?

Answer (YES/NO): NO